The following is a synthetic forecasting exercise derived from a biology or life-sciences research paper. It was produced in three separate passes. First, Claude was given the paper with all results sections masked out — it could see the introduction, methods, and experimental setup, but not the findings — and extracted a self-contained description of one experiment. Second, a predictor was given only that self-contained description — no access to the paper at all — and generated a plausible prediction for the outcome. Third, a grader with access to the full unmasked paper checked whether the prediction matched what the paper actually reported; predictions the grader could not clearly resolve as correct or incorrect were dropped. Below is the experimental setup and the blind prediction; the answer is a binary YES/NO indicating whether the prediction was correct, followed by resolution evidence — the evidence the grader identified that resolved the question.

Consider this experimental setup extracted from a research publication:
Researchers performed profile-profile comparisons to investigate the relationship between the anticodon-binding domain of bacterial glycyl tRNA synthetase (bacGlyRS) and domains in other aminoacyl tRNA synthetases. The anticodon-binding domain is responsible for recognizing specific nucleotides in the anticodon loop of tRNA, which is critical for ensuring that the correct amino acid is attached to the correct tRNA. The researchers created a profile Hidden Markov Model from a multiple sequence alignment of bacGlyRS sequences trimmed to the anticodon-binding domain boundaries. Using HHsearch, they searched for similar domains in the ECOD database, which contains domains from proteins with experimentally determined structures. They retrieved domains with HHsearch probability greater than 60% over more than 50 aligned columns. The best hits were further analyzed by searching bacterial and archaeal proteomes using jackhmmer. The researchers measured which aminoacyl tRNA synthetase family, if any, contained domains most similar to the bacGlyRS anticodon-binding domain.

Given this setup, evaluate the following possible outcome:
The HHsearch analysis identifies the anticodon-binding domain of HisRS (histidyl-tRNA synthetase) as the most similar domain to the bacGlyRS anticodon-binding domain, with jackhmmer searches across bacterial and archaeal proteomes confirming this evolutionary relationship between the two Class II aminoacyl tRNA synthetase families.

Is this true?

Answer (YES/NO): NO